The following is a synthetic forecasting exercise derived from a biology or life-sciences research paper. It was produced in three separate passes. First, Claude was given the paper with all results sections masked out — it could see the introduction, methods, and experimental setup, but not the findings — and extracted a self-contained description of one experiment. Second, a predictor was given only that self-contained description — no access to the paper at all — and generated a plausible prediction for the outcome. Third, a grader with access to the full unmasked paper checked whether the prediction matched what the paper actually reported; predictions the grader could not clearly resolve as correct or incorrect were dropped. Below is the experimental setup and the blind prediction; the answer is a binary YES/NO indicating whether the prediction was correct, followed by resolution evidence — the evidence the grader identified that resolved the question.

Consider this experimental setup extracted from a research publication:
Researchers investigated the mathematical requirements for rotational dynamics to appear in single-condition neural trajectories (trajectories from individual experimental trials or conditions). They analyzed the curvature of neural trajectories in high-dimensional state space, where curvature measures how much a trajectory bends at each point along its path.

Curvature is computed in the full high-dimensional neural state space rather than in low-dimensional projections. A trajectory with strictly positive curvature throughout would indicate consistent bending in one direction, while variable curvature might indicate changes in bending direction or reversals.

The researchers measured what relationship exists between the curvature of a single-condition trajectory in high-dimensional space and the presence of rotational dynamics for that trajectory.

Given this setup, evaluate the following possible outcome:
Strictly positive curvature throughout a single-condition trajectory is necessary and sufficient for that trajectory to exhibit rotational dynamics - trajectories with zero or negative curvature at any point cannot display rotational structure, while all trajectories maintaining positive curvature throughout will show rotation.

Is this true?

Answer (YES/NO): NO